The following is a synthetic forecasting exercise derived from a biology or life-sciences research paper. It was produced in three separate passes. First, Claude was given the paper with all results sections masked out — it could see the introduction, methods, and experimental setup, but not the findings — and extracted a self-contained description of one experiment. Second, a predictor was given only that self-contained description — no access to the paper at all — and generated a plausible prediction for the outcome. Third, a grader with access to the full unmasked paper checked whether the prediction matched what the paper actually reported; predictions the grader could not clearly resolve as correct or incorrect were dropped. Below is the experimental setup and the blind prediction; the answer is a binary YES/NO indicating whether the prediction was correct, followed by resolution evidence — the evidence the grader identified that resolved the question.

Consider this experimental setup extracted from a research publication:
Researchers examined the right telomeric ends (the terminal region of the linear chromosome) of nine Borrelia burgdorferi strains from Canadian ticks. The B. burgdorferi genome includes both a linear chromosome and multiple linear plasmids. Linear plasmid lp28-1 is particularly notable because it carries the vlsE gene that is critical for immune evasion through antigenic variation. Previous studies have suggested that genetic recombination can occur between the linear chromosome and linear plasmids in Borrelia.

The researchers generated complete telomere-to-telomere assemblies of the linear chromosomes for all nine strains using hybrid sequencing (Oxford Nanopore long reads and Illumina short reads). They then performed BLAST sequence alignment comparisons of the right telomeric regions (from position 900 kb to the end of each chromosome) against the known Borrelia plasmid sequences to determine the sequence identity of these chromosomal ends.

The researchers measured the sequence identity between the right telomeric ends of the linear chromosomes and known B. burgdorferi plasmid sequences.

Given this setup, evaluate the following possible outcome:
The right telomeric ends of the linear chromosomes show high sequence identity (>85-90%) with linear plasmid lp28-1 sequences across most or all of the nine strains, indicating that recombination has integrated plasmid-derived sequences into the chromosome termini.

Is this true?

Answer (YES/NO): YES